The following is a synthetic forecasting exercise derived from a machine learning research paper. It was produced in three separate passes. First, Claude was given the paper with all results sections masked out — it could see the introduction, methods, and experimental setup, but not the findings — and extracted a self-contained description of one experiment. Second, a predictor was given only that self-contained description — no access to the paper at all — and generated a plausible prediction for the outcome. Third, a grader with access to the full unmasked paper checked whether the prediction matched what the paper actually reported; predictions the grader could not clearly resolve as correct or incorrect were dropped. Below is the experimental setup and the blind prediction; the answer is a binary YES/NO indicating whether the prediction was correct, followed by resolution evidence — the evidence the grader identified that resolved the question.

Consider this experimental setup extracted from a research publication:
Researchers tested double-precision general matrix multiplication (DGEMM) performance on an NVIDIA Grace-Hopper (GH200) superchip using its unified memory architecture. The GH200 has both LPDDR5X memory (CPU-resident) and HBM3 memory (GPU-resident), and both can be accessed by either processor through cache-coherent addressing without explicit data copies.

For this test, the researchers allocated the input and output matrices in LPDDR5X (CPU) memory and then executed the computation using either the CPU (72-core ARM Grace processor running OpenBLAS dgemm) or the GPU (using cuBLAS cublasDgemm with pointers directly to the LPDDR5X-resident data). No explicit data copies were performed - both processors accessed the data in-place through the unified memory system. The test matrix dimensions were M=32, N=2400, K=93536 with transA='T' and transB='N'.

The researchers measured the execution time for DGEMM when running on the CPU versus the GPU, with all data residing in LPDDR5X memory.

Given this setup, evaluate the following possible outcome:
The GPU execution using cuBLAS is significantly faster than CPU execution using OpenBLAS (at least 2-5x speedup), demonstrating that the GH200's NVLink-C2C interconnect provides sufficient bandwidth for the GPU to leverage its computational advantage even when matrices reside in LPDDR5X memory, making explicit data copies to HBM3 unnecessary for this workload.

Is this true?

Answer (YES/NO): NO